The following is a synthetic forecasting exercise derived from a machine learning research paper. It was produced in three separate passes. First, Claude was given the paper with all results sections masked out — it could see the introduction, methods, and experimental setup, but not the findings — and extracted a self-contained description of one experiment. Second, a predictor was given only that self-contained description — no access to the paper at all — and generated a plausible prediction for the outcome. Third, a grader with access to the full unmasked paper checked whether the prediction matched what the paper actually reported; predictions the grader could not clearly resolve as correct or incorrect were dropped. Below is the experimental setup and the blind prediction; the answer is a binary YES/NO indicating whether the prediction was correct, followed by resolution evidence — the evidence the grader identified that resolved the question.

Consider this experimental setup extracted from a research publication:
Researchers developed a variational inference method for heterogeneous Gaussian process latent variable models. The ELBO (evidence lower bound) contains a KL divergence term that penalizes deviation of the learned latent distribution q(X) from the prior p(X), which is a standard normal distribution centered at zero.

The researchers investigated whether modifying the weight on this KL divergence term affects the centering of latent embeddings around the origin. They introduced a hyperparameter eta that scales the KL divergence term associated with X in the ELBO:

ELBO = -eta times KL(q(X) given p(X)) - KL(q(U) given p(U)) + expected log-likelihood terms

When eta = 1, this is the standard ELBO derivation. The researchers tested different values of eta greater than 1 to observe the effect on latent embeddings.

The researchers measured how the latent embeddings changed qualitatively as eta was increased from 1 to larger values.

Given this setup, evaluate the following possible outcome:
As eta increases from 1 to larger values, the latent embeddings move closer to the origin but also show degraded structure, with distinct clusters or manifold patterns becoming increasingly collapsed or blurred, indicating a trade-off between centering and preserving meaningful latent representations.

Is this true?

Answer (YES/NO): YES